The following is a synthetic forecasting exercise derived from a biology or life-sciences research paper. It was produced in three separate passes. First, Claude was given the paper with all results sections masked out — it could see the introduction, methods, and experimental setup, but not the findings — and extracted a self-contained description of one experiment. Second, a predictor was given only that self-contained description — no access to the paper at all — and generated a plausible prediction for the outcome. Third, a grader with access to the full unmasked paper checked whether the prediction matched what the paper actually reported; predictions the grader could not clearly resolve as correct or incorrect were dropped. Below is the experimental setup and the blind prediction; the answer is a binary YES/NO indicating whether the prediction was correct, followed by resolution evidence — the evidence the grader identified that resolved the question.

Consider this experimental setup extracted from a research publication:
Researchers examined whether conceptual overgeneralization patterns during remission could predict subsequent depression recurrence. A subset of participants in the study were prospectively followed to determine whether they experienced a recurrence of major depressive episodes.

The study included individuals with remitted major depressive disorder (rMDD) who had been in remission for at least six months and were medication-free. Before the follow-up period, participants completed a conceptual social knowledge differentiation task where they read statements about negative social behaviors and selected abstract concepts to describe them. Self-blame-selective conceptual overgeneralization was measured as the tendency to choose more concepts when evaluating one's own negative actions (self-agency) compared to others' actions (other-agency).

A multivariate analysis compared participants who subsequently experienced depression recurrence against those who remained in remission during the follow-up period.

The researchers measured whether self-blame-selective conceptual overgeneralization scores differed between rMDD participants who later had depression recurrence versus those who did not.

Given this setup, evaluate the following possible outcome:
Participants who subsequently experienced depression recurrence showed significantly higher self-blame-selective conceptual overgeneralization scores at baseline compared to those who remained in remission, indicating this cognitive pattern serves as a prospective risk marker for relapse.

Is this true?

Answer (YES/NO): NO